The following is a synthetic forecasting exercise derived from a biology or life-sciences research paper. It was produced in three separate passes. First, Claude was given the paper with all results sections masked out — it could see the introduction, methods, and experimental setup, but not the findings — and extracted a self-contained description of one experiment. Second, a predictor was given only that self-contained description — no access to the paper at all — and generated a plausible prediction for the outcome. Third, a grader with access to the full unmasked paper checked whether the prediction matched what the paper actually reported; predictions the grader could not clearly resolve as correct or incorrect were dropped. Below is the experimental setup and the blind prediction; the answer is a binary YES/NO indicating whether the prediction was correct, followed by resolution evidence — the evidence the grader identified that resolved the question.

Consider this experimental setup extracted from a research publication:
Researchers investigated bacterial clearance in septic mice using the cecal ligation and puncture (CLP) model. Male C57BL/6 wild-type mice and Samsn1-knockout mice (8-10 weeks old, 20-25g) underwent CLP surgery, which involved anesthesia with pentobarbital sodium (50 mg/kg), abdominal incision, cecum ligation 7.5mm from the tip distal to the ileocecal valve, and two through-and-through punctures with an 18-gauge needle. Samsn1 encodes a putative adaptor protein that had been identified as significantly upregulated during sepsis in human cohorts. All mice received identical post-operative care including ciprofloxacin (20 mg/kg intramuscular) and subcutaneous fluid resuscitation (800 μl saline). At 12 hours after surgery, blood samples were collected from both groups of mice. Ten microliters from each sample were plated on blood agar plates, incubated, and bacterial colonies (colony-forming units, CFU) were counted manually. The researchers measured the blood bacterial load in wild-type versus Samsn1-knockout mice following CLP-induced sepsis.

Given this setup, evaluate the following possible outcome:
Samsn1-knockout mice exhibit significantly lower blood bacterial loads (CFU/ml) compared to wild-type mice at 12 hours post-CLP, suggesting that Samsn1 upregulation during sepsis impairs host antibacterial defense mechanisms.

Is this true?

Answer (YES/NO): YES